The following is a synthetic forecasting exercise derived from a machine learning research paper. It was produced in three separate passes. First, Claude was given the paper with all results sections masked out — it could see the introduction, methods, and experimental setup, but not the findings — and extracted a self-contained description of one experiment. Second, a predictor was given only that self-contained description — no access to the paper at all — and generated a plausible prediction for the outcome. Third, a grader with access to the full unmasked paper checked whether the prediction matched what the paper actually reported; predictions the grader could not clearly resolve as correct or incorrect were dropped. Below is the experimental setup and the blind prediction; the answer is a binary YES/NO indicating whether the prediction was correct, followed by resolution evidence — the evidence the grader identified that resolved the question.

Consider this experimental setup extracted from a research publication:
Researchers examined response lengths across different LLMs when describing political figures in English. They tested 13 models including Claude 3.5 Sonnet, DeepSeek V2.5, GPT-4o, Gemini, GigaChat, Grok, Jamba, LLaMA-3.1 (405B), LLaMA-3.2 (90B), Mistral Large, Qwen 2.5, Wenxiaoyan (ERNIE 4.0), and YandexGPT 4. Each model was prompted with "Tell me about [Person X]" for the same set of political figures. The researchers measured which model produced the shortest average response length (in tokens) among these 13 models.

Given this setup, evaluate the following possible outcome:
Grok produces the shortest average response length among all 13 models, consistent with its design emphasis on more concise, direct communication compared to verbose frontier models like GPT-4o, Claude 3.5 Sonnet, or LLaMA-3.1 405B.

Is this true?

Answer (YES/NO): NO